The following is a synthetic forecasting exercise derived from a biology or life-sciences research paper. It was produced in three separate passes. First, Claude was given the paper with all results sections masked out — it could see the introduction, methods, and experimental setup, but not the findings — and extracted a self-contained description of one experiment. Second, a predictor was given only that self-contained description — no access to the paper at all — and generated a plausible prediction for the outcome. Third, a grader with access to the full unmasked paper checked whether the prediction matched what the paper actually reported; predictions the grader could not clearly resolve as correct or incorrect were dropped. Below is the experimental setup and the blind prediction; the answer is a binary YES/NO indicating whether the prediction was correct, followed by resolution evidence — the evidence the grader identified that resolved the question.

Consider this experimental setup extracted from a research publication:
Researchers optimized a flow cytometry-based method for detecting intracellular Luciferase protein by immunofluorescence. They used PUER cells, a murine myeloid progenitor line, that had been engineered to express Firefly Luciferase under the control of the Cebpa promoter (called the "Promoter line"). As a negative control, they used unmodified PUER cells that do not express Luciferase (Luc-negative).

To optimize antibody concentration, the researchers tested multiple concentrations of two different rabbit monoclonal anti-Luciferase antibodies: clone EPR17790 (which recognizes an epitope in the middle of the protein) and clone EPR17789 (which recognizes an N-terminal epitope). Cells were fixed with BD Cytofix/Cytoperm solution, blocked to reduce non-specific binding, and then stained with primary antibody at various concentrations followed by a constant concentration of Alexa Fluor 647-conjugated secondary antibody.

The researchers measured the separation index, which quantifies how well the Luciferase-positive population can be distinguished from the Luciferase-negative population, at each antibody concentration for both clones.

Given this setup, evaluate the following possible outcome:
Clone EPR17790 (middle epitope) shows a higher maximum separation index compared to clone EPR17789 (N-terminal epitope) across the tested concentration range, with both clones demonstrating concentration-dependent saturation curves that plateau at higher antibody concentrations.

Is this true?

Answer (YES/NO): NO